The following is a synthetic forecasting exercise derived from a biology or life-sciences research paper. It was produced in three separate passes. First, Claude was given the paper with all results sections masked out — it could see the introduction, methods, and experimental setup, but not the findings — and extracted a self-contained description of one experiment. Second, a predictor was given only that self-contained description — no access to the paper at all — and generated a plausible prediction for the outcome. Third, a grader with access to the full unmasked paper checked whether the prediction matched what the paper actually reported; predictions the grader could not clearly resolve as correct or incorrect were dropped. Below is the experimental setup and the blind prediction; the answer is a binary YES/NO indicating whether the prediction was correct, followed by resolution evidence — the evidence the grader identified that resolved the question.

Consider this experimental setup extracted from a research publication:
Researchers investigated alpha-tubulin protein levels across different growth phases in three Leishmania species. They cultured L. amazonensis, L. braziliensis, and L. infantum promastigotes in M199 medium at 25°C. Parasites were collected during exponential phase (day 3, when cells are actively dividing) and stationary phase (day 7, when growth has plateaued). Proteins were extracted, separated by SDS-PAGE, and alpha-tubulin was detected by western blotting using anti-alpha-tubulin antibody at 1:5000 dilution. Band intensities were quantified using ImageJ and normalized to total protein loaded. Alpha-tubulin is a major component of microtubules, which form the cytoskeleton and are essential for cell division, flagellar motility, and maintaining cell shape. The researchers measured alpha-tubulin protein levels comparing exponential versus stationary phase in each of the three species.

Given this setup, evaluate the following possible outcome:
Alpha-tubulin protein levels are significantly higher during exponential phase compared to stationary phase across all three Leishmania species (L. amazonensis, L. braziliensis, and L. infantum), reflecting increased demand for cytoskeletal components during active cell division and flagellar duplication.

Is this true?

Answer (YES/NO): NO